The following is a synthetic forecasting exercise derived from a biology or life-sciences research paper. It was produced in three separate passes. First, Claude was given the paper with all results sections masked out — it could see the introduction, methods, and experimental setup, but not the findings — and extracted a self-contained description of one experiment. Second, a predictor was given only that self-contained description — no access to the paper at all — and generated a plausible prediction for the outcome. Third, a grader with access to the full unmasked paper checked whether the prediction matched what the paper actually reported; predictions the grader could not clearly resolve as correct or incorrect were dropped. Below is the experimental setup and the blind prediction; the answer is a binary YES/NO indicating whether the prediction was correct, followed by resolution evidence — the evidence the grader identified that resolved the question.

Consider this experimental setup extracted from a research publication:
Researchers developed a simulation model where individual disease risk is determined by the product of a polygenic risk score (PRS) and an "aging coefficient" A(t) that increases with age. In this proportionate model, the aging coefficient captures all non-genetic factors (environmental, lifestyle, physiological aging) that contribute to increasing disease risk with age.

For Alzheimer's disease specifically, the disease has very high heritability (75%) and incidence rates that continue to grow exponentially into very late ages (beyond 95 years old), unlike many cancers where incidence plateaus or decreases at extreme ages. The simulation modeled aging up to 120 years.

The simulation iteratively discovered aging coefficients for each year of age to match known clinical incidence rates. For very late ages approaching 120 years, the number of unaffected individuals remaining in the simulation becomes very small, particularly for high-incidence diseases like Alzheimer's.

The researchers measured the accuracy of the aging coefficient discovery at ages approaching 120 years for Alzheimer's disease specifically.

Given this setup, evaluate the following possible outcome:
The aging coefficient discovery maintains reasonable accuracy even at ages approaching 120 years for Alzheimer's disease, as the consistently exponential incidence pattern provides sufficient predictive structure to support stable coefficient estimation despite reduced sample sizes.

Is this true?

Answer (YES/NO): YES